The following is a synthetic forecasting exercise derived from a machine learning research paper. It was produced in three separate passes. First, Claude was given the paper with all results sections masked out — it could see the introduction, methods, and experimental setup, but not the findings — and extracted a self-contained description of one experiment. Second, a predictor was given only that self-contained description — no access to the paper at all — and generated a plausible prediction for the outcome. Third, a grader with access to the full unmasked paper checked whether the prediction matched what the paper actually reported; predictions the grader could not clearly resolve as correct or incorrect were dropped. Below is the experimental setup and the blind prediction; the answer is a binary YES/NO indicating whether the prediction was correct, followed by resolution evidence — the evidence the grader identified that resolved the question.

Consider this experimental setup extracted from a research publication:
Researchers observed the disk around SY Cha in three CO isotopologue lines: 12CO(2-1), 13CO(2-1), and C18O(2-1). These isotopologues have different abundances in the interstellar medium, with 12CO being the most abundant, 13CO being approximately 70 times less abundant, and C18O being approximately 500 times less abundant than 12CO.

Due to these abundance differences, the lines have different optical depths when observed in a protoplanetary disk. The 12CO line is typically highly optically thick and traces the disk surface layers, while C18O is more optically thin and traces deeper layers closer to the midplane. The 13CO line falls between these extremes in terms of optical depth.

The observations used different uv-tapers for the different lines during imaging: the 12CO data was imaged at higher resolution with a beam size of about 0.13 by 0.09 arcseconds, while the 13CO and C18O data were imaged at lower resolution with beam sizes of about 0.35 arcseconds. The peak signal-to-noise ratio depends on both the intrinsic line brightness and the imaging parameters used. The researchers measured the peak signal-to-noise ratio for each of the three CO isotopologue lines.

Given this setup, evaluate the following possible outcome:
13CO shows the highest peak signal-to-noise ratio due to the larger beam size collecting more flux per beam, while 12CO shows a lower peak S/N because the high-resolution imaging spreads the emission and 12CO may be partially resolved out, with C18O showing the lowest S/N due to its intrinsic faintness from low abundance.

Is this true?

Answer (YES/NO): YES